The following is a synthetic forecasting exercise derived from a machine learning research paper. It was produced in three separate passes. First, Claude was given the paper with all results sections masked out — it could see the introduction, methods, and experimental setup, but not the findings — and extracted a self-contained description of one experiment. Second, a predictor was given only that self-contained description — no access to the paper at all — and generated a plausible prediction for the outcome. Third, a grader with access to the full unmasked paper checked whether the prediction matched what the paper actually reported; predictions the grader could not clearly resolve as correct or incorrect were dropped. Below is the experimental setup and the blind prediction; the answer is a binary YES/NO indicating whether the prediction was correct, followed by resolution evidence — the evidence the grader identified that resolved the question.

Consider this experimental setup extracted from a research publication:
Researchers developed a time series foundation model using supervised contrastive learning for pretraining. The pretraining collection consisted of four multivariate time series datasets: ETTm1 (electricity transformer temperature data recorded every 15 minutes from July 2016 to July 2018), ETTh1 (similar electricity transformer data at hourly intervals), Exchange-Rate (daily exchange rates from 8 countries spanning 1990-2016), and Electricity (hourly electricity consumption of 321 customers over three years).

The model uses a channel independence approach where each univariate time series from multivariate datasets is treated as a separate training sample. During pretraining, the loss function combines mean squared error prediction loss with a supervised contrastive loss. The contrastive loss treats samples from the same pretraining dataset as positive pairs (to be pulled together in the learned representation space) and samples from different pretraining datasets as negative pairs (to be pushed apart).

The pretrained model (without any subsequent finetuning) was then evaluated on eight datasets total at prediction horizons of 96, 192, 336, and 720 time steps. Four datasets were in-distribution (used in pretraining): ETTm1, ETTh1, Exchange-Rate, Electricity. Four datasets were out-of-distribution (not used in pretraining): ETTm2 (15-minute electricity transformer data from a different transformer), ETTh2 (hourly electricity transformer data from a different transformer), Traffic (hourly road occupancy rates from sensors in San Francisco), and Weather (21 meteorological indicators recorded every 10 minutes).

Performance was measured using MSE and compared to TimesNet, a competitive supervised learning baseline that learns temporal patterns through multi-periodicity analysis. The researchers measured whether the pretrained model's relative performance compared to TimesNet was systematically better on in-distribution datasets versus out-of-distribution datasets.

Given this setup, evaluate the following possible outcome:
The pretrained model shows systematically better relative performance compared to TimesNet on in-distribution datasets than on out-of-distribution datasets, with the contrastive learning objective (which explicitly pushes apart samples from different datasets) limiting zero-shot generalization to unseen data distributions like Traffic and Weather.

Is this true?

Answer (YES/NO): NO